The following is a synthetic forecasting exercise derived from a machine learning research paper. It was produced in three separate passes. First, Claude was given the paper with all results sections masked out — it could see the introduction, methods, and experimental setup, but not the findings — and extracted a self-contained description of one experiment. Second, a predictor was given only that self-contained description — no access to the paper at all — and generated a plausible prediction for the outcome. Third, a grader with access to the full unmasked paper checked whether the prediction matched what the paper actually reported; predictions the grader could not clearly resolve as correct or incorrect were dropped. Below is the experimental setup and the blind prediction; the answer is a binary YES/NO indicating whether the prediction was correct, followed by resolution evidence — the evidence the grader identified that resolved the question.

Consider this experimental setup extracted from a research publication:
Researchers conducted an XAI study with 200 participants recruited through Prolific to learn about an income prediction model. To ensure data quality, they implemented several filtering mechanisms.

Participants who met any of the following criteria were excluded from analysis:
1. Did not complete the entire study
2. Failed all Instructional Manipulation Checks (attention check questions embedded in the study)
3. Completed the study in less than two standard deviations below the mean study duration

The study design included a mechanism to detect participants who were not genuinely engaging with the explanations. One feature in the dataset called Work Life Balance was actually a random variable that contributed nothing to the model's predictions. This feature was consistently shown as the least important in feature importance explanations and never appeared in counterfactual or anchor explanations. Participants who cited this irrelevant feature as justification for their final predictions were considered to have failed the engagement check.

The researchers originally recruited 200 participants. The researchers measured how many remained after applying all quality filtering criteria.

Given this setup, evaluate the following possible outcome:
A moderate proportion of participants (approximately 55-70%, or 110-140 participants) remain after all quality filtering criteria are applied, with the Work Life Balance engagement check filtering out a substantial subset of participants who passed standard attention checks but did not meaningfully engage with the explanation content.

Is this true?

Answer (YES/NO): NO